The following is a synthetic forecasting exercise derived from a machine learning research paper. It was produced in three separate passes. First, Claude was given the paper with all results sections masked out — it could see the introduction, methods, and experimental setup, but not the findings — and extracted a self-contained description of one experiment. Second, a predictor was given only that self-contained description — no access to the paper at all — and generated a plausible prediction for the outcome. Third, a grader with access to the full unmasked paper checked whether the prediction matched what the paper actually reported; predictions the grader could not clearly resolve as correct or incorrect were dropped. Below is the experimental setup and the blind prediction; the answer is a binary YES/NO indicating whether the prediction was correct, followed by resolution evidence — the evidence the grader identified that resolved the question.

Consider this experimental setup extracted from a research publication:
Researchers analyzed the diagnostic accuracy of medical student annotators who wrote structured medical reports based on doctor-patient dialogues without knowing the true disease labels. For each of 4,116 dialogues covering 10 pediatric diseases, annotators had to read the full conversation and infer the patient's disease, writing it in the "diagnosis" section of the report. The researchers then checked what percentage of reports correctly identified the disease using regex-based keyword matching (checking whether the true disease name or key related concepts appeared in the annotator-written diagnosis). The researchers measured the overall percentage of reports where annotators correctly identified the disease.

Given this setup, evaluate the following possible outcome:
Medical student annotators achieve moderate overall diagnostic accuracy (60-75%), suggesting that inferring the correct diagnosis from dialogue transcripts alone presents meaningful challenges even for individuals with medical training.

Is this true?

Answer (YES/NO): NO